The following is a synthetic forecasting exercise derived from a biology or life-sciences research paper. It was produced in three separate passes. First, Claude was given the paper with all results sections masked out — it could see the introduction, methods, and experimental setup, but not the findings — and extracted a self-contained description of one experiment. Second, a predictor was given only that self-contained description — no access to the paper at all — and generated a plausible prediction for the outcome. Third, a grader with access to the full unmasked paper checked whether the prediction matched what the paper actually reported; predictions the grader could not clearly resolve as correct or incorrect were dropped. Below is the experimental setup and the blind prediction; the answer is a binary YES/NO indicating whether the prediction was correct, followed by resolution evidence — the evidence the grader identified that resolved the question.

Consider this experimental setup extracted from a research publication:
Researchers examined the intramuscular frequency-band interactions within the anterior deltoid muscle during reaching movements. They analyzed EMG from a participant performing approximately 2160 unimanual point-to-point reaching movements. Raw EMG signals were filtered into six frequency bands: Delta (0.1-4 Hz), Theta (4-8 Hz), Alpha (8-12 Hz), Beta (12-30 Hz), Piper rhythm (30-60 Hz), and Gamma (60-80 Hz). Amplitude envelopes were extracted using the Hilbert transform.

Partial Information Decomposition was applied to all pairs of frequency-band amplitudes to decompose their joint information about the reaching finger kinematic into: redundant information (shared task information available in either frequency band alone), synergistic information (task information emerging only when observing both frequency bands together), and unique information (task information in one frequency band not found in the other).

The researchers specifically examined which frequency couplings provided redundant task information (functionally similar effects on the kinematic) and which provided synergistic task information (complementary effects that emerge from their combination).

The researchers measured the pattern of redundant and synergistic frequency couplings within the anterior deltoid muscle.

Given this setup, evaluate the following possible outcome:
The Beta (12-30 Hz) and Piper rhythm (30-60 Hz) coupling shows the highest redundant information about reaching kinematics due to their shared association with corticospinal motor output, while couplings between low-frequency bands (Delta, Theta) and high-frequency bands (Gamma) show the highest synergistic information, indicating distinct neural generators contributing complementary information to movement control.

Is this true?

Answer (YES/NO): NO